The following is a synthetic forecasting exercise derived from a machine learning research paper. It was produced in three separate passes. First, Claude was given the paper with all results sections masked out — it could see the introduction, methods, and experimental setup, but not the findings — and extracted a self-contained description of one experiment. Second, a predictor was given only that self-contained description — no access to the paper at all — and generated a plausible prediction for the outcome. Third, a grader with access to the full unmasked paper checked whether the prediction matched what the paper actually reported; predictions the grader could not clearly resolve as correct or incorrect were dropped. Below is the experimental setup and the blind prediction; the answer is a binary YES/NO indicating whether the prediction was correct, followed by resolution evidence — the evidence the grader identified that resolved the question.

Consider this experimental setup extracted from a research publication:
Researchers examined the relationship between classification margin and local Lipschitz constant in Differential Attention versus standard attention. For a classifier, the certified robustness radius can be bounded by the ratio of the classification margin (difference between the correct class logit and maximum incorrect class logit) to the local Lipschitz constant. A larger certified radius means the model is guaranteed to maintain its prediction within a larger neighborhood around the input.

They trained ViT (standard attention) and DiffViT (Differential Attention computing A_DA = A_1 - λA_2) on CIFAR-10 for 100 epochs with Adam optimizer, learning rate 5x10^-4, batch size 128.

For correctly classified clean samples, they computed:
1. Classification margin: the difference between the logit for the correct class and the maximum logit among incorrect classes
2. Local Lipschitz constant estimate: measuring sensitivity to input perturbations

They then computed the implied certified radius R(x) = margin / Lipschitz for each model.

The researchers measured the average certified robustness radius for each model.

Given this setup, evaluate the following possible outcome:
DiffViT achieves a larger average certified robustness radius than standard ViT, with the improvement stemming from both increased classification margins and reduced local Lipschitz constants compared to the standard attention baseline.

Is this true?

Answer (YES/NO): NO